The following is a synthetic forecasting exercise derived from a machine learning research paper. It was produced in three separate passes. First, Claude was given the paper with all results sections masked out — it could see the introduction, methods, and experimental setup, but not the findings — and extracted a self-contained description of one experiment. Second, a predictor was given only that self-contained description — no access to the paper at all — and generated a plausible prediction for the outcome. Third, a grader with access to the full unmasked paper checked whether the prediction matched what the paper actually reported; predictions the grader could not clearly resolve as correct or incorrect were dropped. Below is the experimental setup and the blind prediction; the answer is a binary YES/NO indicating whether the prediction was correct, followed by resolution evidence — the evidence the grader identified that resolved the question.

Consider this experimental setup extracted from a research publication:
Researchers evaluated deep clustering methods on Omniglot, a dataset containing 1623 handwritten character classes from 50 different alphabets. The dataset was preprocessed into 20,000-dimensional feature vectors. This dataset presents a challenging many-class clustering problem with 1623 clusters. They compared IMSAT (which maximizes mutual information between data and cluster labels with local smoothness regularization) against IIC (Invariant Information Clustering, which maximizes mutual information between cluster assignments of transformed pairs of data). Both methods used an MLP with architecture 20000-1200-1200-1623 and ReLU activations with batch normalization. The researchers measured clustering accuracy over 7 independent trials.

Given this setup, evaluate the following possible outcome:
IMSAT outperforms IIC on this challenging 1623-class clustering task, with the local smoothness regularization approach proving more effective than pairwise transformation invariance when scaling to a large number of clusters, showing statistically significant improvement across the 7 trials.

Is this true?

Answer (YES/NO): YES